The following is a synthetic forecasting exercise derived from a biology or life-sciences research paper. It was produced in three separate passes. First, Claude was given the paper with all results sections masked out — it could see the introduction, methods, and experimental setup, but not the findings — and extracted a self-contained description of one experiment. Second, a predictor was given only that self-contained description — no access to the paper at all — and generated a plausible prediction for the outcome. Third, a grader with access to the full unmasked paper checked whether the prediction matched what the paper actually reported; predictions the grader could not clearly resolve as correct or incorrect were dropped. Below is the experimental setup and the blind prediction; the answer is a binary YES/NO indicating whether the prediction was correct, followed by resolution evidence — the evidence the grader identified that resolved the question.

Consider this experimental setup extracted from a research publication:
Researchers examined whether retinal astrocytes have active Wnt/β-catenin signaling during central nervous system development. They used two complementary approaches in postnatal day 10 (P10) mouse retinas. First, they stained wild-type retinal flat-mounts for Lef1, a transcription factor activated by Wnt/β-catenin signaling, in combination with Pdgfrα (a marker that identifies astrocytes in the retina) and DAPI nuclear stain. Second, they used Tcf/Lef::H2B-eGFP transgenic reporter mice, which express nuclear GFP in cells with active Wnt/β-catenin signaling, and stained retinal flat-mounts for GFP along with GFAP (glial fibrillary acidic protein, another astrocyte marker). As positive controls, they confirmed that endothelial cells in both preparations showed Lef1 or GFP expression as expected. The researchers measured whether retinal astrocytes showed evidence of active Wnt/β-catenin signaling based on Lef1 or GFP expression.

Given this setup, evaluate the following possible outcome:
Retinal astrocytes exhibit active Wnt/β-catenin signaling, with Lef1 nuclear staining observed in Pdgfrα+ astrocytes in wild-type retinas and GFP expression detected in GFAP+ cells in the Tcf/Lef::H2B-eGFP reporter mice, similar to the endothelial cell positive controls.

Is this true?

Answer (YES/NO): NO